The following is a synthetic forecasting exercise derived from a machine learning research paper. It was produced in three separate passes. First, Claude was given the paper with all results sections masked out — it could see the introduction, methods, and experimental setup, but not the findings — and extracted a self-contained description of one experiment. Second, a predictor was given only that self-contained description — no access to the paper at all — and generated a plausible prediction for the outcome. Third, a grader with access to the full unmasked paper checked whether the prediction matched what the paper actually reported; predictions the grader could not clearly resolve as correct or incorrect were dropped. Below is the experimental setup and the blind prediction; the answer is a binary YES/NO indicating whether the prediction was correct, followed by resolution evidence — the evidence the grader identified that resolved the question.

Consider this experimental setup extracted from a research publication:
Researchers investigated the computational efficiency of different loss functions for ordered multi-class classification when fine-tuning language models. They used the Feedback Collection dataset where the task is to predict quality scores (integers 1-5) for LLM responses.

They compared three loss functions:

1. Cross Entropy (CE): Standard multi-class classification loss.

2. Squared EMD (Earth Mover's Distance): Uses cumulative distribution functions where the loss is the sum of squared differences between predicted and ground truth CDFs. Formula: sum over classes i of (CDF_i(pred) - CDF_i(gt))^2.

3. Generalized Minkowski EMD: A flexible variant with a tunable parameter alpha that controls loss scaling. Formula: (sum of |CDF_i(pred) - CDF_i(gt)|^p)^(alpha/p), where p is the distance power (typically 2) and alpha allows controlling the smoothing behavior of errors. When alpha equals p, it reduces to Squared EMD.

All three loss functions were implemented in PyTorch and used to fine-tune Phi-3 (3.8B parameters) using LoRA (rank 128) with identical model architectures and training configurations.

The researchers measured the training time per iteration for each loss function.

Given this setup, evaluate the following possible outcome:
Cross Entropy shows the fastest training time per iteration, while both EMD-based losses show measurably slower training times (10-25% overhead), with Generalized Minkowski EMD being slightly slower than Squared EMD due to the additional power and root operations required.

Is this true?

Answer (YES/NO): NO